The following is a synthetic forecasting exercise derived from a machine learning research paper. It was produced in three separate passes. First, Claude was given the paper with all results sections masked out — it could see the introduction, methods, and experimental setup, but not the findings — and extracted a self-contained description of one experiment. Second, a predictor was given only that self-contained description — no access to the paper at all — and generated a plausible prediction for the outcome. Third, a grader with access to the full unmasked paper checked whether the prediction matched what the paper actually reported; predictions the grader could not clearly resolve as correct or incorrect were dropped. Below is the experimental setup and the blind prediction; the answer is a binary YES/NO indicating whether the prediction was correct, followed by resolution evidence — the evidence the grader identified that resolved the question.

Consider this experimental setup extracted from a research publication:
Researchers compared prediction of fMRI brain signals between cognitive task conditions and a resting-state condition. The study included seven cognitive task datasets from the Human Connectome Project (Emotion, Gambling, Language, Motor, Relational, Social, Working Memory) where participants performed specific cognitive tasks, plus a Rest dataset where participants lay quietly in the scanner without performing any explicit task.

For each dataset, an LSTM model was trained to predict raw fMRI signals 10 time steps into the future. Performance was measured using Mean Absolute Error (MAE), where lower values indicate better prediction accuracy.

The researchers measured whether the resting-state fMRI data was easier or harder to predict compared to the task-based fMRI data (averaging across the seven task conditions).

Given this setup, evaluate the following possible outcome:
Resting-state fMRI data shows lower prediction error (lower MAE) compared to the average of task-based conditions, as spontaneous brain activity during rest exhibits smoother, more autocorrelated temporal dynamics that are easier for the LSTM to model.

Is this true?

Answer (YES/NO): NO